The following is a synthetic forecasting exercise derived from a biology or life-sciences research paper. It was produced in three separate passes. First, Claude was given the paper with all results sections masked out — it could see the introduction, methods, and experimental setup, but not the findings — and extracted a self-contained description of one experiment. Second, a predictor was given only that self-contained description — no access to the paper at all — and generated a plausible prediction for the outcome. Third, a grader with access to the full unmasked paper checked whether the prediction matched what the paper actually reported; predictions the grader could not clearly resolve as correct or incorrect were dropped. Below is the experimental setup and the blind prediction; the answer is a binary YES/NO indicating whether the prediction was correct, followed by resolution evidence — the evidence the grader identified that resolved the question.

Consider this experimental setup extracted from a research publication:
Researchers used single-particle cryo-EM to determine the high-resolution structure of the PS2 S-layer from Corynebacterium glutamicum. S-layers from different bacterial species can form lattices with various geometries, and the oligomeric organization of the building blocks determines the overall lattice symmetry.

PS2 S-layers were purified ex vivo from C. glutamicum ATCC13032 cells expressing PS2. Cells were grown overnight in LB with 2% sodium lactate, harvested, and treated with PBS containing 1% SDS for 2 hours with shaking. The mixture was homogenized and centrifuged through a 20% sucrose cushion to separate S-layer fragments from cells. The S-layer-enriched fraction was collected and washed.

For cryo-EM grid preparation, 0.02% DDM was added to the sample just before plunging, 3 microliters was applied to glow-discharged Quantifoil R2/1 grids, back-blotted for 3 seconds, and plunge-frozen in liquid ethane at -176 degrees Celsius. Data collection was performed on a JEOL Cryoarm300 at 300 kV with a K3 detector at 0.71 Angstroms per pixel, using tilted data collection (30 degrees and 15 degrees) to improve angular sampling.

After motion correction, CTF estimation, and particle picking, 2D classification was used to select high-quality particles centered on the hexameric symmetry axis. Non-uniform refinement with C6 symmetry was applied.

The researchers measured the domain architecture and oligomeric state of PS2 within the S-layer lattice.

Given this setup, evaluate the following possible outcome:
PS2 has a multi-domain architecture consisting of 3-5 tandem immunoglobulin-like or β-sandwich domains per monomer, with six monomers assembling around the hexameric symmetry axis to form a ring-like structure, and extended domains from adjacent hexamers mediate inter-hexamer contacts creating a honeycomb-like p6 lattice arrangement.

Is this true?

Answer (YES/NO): NO